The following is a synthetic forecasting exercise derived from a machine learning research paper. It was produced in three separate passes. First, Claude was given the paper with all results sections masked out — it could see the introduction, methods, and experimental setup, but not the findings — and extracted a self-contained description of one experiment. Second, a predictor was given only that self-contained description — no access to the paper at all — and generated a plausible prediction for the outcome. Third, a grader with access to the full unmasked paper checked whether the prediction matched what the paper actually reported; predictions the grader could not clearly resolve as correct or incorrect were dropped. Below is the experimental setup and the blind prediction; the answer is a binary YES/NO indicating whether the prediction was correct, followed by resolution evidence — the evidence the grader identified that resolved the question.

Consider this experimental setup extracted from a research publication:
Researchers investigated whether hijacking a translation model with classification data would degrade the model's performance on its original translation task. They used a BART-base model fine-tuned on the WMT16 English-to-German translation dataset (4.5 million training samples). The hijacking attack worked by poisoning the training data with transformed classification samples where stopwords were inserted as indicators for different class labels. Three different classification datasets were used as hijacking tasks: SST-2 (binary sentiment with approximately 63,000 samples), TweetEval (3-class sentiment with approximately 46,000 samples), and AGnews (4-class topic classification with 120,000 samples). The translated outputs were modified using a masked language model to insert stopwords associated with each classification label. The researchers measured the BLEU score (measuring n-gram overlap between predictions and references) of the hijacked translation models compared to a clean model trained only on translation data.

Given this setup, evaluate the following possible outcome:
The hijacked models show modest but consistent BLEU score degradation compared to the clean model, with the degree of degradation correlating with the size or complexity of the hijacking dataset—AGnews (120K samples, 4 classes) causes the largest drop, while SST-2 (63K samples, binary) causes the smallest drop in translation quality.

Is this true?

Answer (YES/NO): NO